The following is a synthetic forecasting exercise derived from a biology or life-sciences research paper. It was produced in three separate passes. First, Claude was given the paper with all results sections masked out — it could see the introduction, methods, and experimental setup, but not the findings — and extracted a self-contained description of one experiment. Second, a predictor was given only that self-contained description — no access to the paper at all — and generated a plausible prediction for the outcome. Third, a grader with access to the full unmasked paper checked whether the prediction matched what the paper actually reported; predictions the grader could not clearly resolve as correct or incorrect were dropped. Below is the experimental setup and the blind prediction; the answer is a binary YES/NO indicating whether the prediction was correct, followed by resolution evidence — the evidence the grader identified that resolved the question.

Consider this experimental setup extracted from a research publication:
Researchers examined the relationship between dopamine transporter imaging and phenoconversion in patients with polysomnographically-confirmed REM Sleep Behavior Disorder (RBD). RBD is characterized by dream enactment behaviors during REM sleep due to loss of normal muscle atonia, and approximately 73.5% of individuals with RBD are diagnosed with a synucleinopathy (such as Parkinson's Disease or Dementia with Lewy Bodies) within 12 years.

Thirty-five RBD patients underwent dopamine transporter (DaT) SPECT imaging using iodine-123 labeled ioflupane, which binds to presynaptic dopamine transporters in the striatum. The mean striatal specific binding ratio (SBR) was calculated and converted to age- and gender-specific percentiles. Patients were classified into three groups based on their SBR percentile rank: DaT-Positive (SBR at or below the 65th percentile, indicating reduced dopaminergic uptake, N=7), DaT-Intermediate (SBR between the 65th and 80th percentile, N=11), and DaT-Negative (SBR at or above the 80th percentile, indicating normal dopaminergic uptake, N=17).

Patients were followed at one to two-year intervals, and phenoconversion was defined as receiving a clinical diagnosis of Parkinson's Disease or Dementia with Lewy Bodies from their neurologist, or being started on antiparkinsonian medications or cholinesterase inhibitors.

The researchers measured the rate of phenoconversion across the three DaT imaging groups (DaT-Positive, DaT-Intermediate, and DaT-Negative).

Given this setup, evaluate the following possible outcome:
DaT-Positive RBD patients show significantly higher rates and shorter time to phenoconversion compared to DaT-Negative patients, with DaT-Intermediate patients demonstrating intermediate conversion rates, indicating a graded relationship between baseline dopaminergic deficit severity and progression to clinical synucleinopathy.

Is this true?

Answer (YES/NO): NO